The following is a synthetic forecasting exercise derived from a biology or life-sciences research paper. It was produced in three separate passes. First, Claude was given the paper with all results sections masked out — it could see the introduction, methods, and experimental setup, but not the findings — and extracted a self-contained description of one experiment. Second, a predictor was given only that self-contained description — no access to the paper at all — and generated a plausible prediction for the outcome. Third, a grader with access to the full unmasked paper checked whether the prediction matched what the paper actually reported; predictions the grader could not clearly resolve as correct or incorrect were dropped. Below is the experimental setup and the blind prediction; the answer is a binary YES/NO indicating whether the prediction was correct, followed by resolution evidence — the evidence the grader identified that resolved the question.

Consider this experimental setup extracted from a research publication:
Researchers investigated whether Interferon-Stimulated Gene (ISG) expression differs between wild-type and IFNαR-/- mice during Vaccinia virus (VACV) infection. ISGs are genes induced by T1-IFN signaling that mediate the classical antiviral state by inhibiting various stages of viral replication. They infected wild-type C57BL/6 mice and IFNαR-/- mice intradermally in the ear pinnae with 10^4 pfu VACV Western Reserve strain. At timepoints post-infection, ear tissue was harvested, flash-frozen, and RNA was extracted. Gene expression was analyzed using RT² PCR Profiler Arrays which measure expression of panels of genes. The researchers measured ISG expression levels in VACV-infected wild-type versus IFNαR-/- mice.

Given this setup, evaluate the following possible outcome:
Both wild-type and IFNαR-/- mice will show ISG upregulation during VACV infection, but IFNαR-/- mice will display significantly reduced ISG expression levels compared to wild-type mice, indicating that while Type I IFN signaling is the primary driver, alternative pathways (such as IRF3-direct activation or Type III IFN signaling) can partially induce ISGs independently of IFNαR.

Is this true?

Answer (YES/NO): NO